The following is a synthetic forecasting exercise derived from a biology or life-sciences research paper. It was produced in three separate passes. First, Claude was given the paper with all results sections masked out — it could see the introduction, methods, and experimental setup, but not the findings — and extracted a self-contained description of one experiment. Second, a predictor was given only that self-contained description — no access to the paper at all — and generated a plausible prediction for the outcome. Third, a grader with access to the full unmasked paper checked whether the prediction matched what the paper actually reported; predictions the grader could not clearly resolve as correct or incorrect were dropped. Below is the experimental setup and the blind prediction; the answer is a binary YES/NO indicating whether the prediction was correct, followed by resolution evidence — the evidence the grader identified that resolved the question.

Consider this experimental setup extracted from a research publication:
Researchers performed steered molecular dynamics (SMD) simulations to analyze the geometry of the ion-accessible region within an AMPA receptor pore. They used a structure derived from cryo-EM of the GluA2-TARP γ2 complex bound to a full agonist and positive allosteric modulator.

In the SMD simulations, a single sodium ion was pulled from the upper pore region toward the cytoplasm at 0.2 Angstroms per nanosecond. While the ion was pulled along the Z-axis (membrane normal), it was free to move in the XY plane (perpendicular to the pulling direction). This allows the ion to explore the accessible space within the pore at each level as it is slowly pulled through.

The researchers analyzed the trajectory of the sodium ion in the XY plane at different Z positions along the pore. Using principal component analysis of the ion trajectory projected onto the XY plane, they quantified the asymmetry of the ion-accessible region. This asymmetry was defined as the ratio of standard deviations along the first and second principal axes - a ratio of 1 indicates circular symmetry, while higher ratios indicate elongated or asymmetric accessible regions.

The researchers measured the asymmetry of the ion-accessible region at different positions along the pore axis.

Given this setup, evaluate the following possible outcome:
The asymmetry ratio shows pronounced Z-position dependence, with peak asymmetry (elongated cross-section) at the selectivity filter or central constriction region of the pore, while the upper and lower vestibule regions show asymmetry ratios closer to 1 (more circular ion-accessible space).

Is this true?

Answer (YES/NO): NO